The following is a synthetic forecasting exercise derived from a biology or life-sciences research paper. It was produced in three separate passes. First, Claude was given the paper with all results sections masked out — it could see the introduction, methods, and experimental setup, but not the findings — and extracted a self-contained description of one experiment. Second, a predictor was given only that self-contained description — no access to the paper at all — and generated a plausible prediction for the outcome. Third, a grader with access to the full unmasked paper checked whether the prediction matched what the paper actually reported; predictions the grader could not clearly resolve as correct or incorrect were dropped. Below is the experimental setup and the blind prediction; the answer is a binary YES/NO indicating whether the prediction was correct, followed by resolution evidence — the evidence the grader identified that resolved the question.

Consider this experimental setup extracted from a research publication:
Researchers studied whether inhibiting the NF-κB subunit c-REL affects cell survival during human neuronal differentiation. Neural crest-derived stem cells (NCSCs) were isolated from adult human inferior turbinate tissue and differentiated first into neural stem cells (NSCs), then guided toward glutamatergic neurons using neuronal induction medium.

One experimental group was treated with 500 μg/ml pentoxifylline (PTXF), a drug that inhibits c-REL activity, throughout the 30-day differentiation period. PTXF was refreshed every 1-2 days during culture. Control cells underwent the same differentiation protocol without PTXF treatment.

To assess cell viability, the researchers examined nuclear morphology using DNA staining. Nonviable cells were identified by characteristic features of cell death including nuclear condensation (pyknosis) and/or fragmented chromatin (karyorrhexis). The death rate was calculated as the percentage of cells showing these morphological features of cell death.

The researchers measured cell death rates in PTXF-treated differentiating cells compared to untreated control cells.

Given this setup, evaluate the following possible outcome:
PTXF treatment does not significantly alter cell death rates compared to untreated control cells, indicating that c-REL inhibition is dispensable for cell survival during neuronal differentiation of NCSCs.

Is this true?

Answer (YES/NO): NO